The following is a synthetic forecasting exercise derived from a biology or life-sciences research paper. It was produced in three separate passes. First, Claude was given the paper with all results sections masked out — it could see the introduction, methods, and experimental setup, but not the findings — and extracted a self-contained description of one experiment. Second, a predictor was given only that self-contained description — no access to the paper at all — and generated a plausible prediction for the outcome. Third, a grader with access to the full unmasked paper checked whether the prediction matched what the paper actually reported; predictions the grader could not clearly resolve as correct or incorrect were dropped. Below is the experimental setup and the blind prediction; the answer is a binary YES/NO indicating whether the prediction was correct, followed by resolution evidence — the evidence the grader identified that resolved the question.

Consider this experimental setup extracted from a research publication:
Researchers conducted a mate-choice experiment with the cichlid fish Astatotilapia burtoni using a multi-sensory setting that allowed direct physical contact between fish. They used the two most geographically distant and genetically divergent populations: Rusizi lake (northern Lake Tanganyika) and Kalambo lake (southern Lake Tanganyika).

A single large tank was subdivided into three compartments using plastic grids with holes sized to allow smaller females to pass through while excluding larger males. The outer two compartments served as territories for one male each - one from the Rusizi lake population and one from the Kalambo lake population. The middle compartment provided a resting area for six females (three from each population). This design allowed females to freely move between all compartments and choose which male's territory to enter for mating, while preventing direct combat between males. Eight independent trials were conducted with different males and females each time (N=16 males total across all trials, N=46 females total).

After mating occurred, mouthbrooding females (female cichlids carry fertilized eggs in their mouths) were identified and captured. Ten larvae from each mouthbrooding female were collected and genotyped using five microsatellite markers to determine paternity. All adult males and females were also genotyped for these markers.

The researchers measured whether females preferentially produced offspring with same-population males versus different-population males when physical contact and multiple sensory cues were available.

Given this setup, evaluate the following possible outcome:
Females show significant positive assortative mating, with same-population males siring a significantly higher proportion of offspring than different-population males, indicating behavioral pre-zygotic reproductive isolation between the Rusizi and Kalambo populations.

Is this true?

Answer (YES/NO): YES